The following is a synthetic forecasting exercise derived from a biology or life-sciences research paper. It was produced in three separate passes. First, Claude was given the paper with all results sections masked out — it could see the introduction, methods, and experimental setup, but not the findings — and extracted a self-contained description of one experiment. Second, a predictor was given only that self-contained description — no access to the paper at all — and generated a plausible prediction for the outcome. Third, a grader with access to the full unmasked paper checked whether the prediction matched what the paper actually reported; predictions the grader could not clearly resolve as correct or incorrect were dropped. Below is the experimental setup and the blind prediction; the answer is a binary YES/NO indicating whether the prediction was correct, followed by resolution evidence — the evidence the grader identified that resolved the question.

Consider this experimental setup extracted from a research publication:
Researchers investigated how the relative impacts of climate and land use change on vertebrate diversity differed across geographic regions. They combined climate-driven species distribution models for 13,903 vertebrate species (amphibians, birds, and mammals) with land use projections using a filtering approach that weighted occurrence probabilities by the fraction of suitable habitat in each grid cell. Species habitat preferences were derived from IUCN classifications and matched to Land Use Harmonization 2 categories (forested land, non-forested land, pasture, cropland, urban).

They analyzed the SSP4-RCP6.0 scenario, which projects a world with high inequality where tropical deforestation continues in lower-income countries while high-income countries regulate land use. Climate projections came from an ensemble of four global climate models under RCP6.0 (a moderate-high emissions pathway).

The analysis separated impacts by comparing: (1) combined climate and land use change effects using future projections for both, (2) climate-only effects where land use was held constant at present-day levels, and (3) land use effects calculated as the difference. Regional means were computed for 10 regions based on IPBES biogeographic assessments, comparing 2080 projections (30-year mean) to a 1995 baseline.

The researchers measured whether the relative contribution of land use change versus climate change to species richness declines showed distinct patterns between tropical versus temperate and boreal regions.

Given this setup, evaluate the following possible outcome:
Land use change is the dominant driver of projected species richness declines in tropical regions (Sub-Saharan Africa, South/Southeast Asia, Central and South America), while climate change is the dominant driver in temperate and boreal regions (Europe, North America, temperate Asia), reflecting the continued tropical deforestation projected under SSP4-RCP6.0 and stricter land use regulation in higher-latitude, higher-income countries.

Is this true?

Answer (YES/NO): NO